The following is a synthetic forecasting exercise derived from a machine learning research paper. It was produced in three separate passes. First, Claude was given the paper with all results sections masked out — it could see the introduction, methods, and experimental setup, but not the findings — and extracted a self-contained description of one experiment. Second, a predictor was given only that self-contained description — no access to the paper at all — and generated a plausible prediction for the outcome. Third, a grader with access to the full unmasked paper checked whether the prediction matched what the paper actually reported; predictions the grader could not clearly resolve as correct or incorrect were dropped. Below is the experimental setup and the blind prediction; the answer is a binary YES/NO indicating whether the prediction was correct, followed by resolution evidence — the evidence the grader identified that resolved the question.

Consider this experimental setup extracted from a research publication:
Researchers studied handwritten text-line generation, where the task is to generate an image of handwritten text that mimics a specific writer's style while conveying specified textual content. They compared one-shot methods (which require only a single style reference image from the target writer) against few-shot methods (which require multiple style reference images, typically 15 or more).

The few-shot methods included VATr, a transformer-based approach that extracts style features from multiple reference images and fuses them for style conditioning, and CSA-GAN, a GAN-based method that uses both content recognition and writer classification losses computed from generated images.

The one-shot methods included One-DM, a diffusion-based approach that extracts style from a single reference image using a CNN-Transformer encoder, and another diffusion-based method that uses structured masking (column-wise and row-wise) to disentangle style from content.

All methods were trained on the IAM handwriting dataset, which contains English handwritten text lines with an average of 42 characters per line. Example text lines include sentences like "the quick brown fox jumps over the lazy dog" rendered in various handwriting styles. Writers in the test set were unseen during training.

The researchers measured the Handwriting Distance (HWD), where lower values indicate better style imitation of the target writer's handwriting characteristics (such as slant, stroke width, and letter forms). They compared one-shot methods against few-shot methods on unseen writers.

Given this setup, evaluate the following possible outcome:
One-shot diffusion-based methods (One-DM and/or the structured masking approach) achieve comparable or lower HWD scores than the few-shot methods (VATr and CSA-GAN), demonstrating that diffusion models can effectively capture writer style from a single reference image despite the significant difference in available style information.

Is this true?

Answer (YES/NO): YES